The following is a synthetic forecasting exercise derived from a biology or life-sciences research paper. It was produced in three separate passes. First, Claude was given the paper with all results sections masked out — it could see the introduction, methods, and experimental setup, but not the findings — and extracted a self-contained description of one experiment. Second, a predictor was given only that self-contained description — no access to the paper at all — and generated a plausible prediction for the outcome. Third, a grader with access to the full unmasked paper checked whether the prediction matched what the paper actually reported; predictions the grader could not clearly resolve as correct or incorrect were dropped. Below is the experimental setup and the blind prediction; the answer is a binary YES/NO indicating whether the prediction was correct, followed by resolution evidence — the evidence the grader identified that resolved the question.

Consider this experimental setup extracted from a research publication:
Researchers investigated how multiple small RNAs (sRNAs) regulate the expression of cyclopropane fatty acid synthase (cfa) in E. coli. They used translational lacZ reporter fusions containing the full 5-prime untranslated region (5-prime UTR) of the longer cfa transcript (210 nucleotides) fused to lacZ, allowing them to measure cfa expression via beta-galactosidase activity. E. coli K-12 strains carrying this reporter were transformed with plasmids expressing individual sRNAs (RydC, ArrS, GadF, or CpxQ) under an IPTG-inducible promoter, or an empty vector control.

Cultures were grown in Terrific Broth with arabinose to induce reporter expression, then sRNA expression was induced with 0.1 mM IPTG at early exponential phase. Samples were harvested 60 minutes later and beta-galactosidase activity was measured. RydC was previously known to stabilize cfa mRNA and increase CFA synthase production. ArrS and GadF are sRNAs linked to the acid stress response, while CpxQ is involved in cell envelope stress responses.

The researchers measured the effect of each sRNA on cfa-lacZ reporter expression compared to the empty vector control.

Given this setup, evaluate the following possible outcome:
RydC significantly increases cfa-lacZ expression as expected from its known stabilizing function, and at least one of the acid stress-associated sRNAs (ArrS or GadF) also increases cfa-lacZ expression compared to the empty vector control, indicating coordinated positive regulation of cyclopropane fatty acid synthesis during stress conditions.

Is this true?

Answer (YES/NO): YES